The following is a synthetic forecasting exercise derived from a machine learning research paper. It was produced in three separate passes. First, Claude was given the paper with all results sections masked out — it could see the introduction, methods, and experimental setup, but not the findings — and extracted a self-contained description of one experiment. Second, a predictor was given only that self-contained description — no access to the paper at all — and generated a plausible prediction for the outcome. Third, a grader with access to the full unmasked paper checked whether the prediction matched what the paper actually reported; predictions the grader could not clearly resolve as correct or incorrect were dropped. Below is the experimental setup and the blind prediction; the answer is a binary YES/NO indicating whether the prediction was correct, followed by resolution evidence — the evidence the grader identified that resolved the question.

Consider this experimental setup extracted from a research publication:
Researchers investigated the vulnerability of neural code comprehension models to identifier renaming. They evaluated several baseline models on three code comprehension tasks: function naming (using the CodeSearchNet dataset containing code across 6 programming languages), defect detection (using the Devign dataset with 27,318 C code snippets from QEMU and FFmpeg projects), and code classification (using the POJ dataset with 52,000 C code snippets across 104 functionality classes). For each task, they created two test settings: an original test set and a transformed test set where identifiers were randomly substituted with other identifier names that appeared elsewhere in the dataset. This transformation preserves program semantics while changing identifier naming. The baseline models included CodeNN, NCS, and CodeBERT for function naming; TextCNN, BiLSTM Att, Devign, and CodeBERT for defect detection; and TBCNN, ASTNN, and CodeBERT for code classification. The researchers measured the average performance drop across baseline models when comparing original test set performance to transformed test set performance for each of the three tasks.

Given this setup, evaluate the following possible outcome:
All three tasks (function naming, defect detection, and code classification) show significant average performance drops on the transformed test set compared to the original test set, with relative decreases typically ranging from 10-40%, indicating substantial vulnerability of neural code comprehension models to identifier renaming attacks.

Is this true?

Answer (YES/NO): NO